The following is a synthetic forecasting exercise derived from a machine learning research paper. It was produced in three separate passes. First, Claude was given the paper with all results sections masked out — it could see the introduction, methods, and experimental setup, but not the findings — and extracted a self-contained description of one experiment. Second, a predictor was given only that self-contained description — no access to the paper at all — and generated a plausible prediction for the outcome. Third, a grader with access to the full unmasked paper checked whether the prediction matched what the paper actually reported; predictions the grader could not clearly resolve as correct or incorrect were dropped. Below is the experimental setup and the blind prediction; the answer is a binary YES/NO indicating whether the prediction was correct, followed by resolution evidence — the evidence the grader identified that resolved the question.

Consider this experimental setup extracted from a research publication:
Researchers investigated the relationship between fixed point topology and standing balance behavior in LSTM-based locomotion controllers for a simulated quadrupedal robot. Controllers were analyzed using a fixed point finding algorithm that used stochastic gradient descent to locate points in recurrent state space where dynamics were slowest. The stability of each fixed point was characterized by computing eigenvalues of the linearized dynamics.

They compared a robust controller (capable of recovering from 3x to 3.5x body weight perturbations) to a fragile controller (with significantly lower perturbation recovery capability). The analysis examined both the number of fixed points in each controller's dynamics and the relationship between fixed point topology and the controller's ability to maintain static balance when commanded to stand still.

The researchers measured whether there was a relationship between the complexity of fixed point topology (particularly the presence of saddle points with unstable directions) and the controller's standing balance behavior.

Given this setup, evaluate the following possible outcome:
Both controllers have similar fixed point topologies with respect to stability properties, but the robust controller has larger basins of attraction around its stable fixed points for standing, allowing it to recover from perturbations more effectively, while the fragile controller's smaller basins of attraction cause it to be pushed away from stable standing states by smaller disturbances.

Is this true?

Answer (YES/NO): NO